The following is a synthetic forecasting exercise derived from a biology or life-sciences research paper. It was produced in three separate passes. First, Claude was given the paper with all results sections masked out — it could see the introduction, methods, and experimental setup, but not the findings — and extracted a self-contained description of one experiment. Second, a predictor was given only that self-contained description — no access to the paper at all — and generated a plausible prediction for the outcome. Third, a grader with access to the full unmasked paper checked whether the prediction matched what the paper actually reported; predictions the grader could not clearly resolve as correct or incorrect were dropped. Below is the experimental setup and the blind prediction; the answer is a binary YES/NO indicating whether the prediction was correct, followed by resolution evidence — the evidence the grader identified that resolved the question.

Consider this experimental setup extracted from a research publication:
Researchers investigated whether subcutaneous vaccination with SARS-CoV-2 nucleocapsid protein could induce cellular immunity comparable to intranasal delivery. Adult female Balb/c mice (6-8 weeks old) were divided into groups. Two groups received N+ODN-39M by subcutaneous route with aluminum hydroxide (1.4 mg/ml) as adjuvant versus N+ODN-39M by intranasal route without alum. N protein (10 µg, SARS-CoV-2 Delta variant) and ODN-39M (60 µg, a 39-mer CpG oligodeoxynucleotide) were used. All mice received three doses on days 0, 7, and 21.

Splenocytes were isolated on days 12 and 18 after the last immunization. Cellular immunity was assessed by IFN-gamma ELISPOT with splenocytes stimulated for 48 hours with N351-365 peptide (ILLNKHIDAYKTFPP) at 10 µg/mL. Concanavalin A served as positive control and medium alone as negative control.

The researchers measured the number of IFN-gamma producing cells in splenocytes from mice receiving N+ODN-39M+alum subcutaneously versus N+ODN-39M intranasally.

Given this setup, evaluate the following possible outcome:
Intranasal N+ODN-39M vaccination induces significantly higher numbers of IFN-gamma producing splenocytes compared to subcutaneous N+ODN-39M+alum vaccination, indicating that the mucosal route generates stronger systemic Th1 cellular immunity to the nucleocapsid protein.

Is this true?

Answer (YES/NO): NO